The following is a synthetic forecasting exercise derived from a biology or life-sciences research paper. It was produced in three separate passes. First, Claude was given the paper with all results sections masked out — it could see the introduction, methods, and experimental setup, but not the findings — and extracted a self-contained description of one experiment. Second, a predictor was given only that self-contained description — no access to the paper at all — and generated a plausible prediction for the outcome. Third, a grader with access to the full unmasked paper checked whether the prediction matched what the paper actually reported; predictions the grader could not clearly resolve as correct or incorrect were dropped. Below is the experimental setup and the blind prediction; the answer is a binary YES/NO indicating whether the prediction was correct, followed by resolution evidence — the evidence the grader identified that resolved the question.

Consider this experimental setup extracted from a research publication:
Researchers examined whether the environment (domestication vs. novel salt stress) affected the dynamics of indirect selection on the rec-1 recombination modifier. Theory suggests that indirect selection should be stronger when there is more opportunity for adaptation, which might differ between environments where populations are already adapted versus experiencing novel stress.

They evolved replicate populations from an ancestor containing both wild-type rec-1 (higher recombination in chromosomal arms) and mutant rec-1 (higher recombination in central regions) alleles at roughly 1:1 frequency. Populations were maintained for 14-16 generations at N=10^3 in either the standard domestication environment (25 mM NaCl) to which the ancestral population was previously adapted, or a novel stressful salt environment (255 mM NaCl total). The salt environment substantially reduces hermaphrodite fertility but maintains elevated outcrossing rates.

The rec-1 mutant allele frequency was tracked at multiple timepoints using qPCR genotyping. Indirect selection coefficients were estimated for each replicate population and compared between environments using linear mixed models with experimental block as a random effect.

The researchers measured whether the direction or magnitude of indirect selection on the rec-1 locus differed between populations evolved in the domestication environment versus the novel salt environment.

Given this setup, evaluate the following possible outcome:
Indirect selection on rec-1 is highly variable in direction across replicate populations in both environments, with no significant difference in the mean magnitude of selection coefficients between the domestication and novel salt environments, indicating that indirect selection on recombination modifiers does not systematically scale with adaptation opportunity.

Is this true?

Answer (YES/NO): NO